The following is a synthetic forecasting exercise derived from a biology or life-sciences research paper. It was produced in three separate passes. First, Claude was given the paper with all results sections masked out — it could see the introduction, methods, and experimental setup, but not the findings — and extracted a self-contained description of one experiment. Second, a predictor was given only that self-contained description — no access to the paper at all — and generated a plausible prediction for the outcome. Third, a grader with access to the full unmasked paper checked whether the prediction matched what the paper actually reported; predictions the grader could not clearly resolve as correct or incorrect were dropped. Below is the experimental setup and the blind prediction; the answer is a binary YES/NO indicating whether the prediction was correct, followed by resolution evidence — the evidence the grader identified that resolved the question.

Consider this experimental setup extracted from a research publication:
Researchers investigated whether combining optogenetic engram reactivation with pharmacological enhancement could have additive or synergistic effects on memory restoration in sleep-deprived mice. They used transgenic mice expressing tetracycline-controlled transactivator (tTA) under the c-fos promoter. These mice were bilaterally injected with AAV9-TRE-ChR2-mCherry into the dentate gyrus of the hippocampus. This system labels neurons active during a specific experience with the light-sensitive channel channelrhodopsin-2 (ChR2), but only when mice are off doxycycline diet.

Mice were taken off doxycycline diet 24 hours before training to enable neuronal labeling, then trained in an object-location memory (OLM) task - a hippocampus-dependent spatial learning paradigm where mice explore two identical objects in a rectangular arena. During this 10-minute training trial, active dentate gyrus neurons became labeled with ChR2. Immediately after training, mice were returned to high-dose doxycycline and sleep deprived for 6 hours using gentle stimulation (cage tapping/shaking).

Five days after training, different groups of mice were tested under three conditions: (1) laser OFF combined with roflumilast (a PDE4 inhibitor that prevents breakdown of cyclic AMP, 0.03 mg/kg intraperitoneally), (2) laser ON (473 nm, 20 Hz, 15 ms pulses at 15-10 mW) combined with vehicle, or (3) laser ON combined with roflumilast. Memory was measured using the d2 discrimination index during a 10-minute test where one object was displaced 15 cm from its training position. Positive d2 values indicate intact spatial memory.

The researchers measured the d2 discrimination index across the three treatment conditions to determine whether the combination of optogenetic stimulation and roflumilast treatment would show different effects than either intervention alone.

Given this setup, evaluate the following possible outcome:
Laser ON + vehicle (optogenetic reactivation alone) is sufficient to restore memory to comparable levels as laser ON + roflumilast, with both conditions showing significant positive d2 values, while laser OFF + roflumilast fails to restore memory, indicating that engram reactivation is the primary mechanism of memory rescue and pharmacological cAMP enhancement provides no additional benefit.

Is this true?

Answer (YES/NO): NO